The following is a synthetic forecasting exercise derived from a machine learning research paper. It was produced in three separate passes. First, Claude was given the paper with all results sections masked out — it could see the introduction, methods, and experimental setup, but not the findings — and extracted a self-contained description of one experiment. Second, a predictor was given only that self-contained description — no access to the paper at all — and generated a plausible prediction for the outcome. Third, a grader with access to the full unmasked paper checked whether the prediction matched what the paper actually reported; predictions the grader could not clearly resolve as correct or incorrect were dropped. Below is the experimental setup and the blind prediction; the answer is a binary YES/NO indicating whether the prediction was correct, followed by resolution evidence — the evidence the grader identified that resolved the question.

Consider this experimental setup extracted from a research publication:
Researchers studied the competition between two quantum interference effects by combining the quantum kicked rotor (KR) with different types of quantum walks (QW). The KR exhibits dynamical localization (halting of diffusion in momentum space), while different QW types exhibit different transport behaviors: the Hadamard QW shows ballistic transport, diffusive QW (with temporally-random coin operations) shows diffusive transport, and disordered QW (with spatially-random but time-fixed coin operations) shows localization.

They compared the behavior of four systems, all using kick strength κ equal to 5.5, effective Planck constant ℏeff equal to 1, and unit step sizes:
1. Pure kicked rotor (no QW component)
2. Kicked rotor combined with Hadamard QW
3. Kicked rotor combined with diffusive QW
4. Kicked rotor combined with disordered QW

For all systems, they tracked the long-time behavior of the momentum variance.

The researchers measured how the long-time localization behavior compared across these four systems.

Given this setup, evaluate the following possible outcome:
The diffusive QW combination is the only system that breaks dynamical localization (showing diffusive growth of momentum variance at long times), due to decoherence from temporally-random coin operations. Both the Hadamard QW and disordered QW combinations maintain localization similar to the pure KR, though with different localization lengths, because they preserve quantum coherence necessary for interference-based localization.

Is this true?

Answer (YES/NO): NO